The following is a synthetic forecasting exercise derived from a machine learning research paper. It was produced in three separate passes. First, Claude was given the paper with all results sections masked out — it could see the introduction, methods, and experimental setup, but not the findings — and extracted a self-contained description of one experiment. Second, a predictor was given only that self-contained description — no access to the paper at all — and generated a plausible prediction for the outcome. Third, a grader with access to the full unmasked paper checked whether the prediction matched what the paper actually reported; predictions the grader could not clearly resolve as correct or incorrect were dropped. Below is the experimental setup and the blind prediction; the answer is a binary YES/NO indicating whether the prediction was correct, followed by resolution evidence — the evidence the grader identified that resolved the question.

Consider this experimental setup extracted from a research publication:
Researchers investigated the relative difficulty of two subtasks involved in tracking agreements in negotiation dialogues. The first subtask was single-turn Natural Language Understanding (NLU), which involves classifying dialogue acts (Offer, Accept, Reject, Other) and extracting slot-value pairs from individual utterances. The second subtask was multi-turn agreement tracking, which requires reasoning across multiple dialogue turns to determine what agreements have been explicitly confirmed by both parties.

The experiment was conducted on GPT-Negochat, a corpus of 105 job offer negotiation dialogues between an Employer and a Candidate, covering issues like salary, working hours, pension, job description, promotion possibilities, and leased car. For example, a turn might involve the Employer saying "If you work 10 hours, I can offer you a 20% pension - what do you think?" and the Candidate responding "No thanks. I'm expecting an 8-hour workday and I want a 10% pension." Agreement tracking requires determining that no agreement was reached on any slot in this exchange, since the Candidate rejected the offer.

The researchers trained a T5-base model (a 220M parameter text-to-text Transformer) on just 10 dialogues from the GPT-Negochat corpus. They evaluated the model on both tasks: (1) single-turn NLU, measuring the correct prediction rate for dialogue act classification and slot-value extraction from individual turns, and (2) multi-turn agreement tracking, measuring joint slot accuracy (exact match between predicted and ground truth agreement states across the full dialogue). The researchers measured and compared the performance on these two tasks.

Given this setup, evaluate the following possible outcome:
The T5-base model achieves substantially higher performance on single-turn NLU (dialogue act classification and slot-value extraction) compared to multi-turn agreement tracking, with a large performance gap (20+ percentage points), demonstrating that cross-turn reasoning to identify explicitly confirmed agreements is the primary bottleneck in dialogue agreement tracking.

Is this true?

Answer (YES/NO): YES